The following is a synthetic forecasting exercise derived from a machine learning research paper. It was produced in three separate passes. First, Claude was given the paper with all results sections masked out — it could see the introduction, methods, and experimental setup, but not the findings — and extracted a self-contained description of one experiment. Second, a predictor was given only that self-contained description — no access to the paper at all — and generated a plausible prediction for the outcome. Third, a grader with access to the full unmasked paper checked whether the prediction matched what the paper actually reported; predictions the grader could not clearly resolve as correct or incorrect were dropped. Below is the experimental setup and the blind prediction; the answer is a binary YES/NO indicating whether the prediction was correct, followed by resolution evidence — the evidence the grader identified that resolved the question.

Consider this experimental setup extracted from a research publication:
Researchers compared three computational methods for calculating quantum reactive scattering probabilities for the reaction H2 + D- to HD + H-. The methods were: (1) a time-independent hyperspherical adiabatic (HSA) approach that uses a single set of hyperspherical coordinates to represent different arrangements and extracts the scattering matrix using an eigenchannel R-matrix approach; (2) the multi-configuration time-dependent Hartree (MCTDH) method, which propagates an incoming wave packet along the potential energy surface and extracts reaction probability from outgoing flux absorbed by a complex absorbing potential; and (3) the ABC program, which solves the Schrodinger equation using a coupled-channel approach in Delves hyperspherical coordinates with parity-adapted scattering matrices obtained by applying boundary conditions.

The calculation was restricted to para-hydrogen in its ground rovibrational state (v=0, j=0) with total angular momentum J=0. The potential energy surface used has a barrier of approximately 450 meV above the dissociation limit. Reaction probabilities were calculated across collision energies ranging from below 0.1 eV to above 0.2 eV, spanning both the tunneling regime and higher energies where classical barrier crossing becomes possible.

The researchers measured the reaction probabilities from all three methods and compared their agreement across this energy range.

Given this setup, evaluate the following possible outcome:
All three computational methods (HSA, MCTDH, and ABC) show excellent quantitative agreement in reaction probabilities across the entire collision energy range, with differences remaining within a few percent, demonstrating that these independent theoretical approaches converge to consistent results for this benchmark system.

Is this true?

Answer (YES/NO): NO